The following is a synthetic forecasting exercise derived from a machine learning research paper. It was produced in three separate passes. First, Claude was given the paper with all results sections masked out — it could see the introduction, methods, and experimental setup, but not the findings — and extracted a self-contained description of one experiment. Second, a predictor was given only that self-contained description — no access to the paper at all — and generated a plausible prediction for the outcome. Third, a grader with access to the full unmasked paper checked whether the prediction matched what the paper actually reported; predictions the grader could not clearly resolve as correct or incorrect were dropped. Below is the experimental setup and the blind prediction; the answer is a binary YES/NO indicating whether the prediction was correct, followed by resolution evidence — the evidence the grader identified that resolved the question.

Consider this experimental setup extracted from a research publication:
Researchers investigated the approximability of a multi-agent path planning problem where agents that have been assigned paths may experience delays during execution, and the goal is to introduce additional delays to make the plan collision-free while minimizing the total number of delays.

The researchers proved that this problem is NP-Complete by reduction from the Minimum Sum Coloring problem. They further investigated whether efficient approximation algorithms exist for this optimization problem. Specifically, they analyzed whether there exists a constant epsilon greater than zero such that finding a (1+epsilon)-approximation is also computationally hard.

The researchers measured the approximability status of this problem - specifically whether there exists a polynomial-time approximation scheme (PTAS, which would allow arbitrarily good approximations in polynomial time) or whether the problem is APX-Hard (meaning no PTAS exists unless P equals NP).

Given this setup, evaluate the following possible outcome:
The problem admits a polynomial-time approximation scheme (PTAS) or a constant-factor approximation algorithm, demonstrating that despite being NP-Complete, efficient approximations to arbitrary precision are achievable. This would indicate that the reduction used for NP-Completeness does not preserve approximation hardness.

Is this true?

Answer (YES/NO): NO